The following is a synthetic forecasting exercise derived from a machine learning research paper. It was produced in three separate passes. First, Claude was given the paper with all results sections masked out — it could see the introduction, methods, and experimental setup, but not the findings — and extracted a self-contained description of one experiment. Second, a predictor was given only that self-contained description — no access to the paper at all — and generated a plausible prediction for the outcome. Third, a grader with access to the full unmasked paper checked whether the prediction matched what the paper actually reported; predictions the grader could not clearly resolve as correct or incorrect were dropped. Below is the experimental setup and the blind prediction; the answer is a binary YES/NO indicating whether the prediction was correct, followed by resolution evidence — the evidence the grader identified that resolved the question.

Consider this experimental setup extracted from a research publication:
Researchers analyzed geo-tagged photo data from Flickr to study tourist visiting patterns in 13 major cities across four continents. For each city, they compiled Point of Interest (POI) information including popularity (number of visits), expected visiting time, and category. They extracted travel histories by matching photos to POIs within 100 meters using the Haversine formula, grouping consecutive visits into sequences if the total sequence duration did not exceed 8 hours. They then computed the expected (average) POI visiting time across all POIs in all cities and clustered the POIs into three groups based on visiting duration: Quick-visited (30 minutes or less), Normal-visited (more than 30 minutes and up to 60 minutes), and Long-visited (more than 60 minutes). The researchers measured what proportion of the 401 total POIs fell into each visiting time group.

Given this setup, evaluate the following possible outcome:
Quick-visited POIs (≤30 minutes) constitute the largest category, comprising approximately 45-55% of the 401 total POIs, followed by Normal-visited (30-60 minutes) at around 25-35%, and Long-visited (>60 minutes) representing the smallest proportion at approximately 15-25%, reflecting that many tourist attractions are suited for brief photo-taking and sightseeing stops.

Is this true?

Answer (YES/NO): NO